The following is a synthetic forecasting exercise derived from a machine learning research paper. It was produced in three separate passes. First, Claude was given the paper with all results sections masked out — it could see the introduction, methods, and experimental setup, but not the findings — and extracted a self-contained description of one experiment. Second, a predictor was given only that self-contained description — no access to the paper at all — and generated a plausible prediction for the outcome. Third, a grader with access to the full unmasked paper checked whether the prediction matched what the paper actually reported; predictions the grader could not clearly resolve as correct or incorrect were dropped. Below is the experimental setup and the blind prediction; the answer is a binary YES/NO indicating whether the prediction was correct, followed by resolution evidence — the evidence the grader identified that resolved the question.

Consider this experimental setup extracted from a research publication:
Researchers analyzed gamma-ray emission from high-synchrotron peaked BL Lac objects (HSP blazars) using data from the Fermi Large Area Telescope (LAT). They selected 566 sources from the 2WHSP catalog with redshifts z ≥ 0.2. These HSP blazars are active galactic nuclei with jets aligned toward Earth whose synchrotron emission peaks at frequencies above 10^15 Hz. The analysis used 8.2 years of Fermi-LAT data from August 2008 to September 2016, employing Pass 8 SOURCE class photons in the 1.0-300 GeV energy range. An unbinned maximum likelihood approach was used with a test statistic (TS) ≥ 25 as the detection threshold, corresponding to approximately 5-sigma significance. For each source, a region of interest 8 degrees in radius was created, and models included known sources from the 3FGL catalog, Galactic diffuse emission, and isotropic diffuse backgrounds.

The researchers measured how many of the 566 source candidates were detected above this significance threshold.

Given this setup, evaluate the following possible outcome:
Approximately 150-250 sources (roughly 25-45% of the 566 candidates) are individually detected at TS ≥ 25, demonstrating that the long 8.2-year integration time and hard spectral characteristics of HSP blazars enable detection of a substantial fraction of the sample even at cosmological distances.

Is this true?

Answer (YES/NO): YES